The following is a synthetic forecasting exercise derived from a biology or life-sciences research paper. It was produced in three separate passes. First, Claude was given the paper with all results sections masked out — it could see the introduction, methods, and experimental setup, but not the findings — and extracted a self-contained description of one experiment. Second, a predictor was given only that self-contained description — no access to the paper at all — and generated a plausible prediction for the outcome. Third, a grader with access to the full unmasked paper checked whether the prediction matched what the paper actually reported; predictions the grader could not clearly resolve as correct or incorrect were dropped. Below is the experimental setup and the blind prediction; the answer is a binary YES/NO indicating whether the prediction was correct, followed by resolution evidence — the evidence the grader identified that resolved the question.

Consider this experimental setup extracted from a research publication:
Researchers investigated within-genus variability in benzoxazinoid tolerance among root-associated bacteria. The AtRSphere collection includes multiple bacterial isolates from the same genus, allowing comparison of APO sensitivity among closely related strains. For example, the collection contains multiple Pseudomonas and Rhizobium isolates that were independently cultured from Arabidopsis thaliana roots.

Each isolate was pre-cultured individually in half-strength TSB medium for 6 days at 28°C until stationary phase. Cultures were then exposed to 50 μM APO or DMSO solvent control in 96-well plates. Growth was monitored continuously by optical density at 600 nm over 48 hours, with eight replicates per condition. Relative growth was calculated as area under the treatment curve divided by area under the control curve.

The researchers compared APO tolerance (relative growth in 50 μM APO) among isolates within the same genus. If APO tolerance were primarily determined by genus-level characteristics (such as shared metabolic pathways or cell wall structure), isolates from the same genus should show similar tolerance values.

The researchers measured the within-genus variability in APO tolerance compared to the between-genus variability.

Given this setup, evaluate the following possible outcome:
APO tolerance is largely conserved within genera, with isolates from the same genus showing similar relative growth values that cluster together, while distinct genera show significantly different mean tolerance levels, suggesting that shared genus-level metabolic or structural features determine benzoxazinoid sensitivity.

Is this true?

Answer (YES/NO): NO